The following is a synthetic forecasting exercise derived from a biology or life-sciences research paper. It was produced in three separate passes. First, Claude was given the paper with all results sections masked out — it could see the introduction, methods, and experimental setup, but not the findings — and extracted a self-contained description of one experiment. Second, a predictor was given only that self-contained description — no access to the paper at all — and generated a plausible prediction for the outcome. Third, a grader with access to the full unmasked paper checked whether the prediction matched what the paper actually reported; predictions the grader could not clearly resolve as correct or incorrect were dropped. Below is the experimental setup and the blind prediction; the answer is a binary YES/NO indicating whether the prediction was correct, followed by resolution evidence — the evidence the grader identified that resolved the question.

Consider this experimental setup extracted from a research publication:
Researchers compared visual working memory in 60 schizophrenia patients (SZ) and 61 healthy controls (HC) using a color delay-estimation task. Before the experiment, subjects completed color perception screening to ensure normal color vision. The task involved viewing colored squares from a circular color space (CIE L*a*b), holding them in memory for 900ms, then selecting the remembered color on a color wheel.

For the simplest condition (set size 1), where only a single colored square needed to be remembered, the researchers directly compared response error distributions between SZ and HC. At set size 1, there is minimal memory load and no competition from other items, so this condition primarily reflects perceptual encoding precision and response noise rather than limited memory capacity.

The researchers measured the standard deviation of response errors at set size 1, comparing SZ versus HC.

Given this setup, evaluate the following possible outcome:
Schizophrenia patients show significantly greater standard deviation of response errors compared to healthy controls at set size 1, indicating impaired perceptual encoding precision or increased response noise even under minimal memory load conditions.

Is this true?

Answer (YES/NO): YES